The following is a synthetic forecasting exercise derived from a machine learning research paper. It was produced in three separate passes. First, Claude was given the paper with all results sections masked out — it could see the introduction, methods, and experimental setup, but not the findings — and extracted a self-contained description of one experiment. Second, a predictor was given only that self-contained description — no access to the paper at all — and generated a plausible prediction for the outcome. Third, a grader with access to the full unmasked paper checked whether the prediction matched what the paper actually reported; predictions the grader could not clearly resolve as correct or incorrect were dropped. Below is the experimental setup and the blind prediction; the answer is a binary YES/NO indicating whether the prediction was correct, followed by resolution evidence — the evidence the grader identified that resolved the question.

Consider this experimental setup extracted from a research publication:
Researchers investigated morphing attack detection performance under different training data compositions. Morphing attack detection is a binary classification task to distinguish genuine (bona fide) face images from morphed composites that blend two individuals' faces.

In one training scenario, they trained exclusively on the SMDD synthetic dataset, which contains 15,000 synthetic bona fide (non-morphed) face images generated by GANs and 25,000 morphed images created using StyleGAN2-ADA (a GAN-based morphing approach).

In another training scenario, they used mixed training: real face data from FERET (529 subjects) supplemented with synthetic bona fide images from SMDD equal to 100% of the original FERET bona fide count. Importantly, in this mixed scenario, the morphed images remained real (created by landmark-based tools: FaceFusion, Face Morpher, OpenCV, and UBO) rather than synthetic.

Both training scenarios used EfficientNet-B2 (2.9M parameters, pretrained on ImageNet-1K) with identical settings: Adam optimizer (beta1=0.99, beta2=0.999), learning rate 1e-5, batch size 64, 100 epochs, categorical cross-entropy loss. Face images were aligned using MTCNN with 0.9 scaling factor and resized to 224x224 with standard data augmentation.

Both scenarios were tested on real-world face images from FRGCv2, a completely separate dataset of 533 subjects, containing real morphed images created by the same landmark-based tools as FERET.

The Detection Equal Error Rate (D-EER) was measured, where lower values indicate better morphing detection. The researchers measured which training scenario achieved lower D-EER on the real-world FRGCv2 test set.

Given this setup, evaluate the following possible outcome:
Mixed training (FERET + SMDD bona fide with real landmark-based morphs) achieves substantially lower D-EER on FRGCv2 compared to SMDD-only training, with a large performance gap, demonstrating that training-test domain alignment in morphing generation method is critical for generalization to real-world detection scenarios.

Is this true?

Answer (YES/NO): YES